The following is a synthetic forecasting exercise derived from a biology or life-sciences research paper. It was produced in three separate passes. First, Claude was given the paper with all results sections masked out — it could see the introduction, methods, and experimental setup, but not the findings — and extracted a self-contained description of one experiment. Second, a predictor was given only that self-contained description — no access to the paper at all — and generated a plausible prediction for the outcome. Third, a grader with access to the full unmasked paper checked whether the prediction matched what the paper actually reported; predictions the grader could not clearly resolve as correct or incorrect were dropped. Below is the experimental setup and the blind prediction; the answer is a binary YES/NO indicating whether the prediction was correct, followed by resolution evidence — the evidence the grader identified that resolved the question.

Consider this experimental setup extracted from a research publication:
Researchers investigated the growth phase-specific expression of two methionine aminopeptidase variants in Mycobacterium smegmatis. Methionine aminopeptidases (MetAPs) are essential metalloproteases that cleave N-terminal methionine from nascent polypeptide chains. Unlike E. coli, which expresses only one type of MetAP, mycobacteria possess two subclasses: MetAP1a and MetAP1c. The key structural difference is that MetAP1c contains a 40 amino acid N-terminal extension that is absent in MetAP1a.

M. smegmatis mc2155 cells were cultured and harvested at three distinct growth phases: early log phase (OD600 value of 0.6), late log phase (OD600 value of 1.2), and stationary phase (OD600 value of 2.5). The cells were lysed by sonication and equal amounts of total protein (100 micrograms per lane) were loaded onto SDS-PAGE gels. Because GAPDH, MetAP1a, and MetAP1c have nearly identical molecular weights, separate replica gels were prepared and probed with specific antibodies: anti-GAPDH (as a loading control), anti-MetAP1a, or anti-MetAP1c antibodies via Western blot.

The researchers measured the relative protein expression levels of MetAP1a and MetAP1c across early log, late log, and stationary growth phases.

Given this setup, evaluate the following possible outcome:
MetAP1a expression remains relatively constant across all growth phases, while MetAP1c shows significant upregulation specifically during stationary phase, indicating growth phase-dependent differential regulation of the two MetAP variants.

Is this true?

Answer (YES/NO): NO